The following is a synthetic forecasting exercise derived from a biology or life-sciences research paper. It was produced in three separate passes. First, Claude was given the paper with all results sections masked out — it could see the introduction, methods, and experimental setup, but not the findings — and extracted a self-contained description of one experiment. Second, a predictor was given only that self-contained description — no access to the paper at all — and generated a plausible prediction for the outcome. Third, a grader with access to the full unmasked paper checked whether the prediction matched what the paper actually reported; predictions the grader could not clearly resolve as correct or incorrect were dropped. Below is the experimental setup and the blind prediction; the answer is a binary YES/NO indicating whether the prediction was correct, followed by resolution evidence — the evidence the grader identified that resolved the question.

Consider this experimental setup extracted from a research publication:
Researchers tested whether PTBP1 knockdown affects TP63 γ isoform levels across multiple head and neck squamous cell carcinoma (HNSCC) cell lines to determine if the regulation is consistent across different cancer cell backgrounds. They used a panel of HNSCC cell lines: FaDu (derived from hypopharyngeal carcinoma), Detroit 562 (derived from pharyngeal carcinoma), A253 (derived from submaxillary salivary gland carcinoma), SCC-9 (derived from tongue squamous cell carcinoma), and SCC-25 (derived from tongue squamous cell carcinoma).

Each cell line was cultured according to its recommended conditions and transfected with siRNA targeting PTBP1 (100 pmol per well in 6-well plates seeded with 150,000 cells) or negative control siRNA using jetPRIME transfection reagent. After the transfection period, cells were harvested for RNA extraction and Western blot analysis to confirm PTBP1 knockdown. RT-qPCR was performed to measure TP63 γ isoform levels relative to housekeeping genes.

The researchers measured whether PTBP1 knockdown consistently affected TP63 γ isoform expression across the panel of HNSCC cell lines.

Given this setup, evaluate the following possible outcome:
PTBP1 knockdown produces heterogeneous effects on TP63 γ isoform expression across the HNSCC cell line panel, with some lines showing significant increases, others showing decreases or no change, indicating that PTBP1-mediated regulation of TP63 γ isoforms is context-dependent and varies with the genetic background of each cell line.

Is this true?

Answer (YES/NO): NO